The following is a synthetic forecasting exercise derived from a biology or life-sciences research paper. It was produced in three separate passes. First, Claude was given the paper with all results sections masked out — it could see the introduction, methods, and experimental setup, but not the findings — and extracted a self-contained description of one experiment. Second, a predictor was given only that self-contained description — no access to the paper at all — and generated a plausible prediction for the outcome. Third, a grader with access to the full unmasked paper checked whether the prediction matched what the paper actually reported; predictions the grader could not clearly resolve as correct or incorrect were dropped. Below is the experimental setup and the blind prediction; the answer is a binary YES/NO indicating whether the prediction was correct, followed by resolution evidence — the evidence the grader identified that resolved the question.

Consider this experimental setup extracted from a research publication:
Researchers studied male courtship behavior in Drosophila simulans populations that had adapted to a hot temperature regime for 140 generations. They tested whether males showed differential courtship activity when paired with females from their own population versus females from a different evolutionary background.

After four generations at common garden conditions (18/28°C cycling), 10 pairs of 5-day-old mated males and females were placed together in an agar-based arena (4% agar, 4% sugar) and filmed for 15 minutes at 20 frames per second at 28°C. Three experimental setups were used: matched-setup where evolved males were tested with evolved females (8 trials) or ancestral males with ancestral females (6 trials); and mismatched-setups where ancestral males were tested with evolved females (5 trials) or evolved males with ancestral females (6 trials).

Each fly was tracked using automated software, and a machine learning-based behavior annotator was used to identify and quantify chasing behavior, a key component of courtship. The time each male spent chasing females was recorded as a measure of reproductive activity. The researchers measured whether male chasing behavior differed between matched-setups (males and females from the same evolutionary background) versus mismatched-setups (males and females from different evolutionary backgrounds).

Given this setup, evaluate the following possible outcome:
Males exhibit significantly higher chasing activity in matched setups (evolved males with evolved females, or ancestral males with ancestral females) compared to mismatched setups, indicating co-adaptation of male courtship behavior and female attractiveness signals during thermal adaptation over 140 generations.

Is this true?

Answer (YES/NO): YES